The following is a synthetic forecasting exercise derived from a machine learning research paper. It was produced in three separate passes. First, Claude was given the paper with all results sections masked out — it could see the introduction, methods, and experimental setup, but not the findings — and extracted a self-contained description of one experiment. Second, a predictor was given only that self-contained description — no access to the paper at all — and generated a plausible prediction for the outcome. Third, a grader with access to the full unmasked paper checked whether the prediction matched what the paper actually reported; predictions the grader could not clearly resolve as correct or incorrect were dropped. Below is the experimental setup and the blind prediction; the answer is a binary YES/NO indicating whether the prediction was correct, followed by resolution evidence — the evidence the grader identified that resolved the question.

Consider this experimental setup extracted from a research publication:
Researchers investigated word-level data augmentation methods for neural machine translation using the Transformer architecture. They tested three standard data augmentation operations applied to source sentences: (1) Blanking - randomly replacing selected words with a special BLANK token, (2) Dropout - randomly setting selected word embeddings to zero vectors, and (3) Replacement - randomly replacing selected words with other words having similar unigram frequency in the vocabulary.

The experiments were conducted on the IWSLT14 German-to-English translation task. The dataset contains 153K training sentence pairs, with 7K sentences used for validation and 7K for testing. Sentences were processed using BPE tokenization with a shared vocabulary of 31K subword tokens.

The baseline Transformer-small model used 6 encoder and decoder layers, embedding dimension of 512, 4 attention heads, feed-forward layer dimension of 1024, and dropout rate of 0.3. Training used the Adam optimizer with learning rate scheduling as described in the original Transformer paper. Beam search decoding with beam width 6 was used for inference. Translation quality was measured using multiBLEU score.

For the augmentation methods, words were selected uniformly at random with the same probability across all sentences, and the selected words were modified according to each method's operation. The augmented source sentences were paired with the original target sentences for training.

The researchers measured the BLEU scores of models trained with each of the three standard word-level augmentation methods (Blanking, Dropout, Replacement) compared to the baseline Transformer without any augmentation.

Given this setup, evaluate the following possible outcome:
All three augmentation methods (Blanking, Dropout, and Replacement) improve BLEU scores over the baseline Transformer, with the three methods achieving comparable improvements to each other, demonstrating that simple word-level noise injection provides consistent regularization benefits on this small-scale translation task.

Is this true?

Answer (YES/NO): NO